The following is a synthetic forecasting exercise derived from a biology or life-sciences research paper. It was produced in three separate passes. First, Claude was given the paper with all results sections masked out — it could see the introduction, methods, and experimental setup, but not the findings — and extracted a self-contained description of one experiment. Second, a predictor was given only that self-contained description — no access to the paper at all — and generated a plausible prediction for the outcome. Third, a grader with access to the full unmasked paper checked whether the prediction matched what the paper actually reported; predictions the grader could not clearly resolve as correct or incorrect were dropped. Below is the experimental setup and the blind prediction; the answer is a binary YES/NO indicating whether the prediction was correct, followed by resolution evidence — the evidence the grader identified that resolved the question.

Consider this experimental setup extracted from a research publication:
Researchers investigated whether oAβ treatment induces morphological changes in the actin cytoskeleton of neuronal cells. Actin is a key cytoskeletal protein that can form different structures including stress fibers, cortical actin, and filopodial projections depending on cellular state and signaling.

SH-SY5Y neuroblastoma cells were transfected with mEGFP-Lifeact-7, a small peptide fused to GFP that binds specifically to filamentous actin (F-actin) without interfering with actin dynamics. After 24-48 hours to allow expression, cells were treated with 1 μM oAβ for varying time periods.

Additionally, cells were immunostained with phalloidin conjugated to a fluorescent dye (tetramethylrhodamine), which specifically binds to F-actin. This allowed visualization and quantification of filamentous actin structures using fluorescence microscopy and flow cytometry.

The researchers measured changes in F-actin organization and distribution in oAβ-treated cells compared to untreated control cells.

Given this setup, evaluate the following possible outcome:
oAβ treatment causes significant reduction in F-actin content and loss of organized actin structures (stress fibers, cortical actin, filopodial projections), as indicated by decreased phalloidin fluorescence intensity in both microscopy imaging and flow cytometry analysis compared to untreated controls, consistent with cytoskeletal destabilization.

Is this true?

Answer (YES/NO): NO